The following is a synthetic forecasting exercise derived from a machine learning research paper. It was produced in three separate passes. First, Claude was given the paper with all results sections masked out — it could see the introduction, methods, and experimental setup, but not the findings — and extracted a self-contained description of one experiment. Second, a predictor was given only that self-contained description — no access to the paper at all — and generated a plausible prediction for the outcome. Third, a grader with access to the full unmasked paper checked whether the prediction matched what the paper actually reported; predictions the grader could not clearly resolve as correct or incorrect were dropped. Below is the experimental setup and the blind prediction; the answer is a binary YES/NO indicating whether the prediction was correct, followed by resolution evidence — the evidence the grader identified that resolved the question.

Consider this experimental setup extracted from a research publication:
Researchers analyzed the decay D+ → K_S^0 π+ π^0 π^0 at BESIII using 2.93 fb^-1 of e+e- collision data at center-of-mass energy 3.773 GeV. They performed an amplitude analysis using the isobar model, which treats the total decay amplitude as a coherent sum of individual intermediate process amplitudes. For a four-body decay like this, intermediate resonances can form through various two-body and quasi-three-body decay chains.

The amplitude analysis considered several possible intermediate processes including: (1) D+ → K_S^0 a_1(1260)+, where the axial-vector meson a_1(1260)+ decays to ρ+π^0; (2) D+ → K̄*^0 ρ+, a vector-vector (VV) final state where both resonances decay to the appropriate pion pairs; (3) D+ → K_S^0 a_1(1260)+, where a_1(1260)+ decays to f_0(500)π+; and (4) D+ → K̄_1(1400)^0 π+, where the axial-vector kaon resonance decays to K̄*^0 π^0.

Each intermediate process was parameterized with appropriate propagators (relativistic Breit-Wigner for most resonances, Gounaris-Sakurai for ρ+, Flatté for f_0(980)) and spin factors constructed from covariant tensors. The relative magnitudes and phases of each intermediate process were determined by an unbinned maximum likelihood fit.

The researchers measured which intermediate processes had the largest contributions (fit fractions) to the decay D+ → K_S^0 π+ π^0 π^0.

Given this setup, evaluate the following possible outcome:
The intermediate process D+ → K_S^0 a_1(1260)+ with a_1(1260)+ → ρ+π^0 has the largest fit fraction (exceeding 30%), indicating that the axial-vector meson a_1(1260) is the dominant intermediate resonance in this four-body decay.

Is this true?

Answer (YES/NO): NO